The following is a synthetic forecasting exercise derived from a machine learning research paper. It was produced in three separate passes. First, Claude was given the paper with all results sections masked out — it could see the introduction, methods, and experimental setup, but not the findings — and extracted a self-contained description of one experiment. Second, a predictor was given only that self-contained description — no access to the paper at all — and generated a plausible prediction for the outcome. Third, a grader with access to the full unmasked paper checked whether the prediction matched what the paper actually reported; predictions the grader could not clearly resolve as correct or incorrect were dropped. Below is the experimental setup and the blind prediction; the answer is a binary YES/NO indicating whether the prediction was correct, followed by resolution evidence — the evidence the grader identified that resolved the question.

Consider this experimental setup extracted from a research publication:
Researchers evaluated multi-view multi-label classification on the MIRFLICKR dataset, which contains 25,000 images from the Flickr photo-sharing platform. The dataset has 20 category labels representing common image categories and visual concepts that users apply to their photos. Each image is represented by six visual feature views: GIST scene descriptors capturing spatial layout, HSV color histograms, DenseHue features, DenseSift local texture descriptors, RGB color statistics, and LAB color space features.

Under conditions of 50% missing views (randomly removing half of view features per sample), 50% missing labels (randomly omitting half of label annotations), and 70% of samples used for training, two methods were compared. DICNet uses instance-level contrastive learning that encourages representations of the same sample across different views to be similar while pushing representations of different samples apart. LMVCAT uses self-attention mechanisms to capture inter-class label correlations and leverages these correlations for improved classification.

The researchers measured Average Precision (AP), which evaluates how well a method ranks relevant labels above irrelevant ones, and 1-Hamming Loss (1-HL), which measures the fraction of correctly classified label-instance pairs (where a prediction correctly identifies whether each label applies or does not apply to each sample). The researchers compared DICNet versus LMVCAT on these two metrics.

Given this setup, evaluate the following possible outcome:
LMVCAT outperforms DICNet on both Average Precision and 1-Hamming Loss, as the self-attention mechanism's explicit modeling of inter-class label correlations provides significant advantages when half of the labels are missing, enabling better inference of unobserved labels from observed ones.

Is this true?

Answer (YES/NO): NO